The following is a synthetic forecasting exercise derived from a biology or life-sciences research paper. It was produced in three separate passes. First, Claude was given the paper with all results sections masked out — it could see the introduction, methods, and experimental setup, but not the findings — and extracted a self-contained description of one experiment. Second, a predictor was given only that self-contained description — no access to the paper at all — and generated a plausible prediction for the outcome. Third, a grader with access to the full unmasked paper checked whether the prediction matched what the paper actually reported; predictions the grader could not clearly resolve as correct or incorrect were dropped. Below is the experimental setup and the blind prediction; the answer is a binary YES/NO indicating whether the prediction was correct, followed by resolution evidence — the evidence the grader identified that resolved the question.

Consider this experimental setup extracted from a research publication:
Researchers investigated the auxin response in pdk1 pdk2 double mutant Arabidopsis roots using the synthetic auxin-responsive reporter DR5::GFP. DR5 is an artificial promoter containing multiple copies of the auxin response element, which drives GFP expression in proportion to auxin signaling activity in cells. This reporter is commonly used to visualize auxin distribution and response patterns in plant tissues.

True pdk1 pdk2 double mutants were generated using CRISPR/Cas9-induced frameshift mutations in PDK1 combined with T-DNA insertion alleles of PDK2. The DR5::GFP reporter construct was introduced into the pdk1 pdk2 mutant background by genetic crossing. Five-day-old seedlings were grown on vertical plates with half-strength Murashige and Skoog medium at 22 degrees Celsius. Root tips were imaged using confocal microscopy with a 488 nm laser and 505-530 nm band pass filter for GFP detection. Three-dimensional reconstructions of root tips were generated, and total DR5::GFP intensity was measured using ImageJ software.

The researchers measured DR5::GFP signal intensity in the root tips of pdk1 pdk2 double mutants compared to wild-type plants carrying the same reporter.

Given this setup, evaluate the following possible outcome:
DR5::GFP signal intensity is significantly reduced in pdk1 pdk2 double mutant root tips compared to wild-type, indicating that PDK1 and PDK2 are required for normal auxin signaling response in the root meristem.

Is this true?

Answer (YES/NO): NO